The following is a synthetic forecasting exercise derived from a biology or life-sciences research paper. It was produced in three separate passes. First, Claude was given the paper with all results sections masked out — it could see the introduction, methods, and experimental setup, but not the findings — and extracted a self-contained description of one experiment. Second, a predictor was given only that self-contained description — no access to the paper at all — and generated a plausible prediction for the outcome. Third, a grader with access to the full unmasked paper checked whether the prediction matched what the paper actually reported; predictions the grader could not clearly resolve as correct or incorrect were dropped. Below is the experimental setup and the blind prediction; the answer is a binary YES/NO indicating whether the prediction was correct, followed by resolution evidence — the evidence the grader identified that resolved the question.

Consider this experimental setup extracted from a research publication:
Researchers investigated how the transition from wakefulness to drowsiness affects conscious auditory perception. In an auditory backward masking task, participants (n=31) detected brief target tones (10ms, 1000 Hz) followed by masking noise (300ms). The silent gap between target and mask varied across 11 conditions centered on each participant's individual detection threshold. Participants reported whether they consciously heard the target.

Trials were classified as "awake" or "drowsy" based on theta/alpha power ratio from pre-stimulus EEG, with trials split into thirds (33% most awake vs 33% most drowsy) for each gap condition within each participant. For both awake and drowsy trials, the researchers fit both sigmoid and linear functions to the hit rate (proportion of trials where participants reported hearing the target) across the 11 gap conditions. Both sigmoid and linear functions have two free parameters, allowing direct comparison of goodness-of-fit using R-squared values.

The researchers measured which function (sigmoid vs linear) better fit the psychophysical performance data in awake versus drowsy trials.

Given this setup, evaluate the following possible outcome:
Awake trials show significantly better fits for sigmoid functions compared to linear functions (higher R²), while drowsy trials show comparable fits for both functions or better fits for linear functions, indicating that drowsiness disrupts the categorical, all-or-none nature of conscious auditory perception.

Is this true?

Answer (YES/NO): NO